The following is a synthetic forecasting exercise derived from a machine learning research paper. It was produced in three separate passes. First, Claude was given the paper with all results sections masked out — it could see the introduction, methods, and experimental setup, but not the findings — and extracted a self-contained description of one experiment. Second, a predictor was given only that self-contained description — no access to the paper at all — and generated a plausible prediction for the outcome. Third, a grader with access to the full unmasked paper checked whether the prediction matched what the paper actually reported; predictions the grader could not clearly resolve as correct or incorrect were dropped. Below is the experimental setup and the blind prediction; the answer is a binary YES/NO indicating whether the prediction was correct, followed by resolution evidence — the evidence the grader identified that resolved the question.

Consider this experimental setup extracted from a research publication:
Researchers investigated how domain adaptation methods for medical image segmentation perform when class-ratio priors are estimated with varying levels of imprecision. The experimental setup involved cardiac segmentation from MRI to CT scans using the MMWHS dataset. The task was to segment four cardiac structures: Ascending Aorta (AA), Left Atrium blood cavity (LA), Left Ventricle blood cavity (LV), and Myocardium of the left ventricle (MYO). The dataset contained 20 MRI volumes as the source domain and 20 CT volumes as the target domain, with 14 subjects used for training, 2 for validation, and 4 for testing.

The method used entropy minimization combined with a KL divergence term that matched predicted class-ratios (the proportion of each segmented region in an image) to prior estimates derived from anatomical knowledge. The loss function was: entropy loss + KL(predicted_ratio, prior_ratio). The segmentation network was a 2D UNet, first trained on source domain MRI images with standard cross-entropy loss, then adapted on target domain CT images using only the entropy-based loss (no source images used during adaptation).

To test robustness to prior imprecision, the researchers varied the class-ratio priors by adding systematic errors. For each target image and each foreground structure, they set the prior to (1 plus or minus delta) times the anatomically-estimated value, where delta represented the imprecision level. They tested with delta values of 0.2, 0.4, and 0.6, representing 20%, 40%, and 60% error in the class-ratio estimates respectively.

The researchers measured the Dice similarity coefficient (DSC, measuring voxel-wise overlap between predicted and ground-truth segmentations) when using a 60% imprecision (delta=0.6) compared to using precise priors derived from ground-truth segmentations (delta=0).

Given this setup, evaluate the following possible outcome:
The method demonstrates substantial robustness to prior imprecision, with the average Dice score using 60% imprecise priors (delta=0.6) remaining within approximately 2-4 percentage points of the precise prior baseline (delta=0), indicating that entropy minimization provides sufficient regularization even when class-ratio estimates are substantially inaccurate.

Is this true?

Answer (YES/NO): NO